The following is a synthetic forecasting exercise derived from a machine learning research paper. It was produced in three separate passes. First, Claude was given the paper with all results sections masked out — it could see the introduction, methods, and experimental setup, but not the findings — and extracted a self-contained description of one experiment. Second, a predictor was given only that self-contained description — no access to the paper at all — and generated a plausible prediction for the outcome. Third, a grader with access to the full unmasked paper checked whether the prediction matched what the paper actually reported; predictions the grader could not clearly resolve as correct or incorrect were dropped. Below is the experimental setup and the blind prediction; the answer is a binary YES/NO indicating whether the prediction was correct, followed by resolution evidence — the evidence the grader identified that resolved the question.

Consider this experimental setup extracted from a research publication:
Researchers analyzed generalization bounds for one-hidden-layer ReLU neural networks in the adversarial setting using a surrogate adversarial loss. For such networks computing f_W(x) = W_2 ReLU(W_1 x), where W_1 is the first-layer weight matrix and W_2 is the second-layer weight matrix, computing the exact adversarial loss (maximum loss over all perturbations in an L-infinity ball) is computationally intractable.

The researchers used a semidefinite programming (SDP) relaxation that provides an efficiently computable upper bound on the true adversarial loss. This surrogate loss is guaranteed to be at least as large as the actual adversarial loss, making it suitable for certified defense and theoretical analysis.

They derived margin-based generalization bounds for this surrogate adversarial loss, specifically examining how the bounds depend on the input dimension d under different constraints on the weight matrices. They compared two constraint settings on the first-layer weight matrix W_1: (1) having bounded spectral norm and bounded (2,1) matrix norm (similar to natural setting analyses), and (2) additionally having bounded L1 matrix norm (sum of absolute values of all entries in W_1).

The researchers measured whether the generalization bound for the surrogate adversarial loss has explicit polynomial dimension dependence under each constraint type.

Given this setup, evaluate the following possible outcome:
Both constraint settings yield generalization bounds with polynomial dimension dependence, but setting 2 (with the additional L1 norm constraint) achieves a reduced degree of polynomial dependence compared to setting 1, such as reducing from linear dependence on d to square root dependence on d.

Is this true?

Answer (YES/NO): NO